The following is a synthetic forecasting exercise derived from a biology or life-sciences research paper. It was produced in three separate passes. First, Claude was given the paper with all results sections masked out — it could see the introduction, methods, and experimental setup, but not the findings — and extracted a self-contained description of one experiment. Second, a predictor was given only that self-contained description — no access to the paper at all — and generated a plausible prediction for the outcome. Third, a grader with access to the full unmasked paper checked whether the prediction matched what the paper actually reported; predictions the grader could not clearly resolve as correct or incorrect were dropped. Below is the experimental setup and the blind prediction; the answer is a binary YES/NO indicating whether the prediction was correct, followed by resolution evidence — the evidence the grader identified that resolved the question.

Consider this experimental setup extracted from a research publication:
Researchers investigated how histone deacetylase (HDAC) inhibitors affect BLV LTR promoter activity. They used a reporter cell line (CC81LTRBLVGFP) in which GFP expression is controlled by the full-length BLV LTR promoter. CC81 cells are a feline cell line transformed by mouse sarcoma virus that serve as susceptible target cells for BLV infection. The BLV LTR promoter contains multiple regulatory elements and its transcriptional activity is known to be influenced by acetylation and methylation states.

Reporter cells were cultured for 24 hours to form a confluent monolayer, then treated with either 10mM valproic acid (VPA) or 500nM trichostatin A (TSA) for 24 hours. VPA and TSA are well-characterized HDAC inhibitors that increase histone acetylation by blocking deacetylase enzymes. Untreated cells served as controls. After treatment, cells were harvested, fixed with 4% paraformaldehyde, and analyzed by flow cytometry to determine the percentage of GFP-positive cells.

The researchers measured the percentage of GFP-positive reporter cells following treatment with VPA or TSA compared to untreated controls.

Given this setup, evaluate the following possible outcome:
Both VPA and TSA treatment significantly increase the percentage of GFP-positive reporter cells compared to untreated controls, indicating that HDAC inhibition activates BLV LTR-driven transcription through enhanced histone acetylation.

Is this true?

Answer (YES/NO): NO